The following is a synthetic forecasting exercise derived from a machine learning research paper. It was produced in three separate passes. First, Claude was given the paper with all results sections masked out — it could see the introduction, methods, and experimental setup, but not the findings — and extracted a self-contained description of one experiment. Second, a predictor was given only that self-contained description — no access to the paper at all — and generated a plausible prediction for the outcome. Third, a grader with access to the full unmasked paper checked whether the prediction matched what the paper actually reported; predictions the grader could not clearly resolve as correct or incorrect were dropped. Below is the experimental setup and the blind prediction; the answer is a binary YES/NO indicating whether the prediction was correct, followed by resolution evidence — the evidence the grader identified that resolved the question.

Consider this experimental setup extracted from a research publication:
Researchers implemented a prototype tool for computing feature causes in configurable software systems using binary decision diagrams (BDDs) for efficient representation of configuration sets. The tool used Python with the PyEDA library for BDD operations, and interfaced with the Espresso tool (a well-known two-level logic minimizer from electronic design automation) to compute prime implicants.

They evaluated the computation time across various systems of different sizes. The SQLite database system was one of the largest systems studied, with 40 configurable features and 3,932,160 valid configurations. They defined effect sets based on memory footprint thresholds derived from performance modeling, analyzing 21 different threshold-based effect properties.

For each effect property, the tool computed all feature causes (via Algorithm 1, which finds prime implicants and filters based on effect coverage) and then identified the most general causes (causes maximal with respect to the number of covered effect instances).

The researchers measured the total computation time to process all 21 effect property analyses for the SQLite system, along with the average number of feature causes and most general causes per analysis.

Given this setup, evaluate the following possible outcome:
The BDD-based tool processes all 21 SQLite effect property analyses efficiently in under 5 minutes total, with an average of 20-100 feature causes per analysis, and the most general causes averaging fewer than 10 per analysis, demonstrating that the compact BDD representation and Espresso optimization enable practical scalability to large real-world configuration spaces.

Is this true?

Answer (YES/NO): NO